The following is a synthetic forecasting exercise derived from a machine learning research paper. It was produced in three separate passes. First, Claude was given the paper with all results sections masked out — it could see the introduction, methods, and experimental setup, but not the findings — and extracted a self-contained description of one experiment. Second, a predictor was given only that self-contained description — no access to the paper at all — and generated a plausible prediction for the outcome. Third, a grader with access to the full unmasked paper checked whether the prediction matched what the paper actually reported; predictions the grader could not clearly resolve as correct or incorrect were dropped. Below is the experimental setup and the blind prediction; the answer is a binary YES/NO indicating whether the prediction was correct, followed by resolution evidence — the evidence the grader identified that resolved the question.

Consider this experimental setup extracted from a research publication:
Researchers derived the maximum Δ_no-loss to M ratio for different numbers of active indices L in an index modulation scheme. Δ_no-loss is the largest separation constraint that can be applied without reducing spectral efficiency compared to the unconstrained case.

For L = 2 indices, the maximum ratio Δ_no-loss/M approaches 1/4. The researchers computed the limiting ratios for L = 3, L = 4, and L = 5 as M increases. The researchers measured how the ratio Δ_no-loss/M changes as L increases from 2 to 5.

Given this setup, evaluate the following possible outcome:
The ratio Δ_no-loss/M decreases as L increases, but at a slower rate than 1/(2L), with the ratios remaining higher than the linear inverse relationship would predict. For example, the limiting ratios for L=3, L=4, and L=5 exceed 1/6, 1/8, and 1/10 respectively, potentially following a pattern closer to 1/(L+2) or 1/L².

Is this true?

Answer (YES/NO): NO